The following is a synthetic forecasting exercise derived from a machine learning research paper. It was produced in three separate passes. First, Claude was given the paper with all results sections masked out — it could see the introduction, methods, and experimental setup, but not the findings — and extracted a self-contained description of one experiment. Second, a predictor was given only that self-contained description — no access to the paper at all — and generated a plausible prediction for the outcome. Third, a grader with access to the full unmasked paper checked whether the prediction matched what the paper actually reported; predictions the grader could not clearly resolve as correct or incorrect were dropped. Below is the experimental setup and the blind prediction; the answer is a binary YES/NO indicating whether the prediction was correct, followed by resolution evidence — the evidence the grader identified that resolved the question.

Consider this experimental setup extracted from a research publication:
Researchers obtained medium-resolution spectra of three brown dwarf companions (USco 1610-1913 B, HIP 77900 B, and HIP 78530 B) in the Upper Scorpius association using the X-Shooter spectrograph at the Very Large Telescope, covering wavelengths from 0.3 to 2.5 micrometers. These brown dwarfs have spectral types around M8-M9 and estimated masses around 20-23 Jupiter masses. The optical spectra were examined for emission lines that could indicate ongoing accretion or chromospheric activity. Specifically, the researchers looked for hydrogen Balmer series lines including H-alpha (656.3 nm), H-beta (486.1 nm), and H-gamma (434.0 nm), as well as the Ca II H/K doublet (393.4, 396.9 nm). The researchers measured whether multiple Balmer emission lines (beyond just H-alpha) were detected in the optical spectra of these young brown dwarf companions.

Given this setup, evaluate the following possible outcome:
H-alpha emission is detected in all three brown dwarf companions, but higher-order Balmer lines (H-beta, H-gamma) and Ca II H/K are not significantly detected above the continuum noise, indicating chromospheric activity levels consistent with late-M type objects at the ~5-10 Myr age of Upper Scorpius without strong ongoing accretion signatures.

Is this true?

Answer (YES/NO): NO